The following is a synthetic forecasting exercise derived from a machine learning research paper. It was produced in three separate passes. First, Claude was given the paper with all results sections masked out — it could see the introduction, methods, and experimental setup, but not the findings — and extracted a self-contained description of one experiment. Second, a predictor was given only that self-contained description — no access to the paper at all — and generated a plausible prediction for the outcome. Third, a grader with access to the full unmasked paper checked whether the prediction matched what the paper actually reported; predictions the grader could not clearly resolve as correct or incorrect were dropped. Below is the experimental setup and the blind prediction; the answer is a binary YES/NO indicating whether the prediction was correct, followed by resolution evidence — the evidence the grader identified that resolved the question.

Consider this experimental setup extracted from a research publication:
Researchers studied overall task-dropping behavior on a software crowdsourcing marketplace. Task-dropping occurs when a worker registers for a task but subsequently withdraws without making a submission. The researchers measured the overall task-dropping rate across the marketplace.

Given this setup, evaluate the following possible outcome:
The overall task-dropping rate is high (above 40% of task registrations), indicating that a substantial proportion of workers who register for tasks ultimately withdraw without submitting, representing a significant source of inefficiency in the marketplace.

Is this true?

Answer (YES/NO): YES